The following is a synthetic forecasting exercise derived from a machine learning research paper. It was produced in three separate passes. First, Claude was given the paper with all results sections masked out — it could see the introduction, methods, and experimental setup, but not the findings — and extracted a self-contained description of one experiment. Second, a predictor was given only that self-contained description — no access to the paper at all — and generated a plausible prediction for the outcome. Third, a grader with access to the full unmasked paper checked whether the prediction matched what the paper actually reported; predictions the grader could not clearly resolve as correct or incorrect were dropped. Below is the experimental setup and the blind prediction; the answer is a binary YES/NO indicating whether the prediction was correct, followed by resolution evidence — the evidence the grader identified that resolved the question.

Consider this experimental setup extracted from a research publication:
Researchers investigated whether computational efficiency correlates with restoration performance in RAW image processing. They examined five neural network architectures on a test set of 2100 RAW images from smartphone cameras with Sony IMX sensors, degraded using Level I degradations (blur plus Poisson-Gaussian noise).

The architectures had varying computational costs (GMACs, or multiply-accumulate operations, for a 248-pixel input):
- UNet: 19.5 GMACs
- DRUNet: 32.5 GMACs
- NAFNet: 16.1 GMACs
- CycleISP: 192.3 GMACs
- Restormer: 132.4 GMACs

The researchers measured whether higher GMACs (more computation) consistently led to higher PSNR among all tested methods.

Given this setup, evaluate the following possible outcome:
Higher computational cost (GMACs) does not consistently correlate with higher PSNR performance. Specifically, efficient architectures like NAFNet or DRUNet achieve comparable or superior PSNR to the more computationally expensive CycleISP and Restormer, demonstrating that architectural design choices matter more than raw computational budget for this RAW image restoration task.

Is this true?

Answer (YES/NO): NO